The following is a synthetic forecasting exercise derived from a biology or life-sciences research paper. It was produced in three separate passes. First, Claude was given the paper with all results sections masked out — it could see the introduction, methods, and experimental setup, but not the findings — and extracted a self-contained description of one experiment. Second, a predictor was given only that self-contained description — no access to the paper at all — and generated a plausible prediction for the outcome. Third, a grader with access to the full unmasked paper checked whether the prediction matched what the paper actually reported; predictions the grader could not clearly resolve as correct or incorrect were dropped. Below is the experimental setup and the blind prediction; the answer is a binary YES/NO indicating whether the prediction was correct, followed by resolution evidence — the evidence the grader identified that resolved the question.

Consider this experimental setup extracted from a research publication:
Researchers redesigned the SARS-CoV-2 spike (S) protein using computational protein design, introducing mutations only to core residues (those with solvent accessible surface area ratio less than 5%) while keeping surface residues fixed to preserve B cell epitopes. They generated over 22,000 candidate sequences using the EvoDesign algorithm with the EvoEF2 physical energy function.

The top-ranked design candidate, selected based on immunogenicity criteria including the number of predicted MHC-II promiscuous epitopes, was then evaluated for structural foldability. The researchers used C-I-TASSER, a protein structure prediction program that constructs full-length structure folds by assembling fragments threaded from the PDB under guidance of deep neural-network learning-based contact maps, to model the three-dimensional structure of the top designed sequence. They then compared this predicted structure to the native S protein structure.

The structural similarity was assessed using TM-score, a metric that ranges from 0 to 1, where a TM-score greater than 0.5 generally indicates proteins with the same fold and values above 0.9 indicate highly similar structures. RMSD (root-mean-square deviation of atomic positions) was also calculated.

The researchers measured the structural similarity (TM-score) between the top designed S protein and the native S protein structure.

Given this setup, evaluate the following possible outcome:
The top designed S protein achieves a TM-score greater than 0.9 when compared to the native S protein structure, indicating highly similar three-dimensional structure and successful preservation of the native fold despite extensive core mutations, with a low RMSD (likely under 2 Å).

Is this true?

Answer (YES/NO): NO